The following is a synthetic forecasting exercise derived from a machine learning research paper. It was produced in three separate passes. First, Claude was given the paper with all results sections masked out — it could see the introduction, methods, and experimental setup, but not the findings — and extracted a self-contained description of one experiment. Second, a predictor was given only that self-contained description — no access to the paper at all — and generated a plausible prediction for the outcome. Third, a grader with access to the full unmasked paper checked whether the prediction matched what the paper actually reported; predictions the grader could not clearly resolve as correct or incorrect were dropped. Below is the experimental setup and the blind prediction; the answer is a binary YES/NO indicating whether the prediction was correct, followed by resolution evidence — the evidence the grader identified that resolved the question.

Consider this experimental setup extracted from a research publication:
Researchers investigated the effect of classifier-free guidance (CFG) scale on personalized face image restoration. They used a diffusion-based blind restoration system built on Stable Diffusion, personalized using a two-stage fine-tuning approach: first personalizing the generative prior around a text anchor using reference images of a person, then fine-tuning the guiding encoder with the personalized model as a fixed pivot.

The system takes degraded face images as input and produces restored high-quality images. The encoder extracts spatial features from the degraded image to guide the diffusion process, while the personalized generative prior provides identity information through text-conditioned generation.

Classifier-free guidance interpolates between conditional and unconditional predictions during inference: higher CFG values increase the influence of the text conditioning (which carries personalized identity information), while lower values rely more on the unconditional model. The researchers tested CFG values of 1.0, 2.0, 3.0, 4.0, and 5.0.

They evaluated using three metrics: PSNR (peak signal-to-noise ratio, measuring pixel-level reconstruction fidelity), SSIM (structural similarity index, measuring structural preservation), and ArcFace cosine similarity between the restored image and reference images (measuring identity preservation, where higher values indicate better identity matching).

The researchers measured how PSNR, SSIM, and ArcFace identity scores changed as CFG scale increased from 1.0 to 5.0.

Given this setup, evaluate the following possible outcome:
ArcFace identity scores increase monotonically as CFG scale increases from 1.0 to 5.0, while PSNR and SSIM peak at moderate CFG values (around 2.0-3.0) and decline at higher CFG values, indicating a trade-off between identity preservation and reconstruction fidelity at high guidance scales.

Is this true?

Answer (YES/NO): NO